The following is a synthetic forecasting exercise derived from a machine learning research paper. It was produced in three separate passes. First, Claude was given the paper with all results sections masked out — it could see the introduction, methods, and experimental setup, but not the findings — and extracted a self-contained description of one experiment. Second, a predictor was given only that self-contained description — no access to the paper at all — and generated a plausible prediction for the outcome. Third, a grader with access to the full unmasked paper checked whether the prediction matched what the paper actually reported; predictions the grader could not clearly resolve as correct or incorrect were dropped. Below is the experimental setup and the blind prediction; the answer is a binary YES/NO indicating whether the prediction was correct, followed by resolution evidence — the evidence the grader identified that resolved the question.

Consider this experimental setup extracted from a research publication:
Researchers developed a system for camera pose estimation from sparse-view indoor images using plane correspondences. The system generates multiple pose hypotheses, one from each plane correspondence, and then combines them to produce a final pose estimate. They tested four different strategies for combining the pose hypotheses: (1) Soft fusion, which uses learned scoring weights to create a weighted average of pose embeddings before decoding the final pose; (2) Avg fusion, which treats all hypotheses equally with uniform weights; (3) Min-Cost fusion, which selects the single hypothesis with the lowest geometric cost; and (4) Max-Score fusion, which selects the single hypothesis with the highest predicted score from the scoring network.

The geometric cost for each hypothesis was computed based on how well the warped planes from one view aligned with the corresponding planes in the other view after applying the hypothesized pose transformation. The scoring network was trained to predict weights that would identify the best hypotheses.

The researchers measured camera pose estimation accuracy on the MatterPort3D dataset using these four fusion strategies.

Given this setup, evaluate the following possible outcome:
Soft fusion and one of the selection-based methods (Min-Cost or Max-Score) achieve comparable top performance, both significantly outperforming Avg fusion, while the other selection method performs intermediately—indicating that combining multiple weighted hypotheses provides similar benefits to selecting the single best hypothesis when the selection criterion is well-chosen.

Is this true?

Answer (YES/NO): NO